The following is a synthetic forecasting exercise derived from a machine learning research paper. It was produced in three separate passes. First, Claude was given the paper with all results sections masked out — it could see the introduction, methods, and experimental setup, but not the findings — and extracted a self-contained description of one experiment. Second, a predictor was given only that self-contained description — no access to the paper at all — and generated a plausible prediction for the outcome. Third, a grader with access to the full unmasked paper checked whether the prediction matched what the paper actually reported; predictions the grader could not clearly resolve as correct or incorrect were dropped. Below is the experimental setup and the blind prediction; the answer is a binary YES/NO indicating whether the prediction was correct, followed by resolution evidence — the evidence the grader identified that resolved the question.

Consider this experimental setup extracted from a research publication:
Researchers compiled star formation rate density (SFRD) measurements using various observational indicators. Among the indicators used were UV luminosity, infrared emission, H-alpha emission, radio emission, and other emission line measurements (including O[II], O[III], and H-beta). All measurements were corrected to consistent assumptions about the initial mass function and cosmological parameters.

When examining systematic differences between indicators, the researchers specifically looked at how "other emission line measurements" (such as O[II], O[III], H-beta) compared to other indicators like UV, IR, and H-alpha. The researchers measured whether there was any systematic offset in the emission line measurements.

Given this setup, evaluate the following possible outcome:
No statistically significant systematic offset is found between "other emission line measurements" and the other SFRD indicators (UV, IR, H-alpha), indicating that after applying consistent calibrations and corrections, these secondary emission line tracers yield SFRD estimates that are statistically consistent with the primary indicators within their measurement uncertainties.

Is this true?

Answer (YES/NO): NO